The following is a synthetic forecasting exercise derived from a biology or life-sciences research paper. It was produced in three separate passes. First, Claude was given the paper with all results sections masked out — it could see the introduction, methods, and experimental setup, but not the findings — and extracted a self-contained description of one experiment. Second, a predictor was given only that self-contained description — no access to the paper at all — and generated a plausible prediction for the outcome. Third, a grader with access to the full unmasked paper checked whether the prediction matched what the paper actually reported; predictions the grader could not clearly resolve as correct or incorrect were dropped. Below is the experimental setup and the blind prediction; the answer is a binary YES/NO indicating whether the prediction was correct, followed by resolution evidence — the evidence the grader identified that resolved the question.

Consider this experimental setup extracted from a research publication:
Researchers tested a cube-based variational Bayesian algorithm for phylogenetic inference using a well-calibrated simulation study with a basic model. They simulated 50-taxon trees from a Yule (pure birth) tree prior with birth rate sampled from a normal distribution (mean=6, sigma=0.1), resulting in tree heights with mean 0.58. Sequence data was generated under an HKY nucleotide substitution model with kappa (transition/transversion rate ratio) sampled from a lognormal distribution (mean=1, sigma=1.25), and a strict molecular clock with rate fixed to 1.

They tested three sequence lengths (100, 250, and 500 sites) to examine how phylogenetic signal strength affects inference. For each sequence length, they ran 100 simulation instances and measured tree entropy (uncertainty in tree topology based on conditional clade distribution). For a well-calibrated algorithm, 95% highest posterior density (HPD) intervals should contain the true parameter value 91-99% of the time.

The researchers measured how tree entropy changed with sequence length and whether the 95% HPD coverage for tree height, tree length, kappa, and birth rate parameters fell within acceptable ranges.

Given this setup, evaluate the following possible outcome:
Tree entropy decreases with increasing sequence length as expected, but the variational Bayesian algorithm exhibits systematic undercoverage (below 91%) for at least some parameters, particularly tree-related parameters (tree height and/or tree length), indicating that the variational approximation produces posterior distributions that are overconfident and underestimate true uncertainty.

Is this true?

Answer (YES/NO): NO